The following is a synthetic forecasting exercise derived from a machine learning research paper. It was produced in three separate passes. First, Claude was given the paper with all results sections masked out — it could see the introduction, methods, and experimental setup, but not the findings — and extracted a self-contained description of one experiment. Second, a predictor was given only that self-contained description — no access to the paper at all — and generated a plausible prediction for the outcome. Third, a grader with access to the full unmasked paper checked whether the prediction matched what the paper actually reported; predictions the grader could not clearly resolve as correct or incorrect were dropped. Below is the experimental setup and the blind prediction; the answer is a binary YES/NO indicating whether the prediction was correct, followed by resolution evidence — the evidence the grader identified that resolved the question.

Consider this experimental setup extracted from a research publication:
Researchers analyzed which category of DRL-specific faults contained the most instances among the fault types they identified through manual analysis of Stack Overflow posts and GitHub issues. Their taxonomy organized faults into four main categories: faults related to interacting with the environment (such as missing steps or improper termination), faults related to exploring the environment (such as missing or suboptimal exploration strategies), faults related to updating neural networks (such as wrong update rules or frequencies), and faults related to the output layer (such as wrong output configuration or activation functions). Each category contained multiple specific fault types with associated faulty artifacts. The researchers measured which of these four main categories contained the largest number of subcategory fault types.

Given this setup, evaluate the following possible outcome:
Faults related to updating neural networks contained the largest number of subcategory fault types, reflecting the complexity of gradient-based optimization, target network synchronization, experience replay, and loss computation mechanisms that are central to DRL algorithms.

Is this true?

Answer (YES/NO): YES